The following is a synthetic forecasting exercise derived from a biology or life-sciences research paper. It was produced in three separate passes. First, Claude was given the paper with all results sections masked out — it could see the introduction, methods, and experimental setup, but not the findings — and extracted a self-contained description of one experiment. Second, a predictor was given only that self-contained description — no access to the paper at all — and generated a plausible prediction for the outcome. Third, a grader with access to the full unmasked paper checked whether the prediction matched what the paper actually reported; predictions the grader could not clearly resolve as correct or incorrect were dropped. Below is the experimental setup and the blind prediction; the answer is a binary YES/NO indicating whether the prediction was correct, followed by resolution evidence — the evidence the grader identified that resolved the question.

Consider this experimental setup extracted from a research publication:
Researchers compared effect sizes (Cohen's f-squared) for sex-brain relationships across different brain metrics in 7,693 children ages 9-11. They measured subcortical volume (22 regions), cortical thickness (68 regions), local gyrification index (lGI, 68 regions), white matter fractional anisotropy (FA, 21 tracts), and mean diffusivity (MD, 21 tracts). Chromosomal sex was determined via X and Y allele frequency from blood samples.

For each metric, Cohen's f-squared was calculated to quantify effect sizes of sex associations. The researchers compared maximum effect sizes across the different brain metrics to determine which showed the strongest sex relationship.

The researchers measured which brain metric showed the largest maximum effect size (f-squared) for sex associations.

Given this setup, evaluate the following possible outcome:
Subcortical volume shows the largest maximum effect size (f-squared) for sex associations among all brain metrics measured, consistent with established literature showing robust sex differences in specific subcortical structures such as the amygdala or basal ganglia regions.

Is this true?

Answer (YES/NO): NO